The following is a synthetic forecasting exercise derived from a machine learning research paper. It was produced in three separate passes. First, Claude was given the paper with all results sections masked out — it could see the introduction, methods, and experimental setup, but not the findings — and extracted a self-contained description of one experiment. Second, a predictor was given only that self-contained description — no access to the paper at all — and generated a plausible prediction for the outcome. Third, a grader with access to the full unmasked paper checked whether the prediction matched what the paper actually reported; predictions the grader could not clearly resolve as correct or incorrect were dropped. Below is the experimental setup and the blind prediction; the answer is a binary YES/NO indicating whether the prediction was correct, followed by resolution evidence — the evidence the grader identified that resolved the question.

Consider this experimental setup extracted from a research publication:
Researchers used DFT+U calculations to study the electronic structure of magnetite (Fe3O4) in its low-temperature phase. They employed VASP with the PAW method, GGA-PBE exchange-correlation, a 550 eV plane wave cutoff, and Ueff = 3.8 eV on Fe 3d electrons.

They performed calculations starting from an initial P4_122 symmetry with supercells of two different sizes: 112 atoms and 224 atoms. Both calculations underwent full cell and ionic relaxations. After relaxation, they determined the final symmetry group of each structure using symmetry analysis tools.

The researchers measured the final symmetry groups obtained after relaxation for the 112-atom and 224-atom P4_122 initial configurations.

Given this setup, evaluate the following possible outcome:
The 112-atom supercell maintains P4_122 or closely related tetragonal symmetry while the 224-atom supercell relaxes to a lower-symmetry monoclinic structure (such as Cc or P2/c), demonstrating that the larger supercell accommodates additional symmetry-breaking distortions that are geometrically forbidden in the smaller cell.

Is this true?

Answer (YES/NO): NO